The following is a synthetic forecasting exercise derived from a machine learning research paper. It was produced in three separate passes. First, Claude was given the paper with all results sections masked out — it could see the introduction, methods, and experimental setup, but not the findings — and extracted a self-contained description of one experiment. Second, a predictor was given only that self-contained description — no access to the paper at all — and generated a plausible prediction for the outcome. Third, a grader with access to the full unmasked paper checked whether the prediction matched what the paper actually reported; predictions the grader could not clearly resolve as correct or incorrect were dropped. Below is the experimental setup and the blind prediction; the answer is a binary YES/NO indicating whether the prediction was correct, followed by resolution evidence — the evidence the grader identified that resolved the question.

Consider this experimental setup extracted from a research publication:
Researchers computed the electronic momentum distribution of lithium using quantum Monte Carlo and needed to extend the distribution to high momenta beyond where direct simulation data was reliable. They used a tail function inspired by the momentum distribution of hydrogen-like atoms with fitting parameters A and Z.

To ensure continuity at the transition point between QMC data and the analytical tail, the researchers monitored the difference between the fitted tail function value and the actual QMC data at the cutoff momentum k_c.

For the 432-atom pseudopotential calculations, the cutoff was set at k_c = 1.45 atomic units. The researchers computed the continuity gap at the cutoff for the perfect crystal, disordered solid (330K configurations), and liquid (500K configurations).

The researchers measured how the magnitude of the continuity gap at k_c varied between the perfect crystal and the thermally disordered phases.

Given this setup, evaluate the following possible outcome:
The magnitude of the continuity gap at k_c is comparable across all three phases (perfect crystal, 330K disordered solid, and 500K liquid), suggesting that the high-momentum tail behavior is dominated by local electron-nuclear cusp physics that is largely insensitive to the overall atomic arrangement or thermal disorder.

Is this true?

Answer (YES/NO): NO